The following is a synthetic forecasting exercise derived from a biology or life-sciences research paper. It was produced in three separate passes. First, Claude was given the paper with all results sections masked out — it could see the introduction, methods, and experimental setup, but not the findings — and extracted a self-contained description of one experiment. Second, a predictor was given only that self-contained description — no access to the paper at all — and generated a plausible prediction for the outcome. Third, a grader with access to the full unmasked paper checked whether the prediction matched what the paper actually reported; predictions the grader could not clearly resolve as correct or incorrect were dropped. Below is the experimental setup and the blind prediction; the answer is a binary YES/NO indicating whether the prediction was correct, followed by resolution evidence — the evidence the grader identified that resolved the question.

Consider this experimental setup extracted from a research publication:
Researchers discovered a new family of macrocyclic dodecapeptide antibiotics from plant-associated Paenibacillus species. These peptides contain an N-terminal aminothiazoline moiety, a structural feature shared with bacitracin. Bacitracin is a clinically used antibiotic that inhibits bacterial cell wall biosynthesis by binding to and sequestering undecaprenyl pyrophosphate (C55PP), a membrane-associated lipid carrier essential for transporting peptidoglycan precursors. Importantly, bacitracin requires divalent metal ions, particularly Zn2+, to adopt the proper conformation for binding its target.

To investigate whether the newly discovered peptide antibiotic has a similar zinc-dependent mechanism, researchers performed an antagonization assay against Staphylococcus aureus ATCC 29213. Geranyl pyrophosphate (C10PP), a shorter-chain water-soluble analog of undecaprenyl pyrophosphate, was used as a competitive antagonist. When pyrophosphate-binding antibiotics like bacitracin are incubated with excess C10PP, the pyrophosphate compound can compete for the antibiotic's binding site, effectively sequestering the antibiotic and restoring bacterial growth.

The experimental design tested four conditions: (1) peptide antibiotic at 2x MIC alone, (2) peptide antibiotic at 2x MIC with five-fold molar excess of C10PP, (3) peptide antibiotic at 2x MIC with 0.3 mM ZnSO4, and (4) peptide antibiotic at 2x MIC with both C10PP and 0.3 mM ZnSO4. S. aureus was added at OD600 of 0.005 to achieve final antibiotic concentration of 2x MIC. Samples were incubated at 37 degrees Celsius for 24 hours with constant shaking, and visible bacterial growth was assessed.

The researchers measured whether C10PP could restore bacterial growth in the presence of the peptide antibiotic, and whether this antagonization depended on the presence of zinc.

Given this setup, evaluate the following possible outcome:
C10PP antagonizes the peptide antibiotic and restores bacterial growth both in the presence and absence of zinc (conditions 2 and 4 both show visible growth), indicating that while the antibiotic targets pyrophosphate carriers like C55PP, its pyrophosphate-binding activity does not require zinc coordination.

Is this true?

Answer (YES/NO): NO